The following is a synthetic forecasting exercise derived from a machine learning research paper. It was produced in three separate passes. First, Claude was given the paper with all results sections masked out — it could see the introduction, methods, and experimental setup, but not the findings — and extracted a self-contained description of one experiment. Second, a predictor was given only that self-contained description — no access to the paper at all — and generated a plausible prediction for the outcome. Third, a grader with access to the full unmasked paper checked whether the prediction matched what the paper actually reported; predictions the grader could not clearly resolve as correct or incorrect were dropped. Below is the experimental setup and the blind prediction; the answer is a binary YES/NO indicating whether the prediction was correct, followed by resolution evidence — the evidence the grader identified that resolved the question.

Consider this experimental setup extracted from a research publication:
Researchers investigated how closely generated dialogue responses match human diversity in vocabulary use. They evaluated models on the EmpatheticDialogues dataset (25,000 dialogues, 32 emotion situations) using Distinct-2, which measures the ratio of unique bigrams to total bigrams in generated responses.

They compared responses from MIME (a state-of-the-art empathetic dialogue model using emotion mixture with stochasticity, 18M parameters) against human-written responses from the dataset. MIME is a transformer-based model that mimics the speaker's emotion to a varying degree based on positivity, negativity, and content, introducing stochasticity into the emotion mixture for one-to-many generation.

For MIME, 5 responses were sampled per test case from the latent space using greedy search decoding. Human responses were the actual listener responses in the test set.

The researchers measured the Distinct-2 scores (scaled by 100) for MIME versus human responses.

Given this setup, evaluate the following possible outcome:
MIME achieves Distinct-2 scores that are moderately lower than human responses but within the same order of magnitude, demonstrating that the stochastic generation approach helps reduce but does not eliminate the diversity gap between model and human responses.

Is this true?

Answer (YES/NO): NO